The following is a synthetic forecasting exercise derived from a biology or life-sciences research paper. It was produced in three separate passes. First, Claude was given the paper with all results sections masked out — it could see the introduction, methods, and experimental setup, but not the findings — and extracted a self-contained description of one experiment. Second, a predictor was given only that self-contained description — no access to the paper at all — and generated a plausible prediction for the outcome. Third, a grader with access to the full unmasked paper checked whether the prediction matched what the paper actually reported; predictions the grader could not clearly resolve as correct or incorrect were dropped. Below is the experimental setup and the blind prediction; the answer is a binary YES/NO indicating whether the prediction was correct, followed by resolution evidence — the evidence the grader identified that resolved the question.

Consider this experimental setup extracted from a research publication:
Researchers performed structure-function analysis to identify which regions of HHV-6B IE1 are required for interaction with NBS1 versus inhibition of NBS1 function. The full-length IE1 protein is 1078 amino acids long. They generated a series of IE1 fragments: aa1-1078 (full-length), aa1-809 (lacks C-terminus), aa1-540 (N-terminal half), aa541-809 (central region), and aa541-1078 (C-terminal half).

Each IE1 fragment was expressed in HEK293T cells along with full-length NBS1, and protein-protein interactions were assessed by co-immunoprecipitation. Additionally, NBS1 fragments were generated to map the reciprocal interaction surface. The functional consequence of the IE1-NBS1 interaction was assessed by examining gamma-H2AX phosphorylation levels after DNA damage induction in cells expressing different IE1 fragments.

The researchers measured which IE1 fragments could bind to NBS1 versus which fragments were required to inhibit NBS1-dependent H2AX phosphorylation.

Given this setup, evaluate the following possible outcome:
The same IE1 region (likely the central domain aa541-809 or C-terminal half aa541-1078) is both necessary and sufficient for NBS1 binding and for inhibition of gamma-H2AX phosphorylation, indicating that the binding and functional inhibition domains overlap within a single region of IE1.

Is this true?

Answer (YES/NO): NO